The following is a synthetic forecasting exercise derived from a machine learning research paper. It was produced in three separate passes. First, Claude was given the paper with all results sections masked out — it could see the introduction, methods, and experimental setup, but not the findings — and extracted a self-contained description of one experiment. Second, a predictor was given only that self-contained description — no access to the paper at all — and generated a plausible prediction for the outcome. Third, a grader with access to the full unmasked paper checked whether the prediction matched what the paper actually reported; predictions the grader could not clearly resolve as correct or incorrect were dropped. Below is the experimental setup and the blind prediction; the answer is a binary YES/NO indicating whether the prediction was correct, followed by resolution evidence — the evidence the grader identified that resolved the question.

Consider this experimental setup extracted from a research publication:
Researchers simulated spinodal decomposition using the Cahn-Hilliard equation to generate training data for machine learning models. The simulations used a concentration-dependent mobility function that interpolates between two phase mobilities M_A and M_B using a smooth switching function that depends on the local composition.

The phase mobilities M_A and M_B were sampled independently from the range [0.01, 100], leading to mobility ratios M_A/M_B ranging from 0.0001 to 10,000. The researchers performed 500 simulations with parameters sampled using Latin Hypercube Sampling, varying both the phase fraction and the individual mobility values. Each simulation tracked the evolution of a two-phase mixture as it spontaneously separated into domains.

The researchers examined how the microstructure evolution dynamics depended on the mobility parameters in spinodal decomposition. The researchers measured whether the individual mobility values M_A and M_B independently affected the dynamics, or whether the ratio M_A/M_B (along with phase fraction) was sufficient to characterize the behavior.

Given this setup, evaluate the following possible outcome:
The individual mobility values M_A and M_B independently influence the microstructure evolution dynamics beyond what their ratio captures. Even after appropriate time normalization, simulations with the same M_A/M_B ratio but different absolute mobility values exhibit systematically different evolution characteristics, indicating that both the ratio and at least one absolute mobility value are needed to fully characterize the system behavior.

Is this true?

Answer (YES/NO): NO